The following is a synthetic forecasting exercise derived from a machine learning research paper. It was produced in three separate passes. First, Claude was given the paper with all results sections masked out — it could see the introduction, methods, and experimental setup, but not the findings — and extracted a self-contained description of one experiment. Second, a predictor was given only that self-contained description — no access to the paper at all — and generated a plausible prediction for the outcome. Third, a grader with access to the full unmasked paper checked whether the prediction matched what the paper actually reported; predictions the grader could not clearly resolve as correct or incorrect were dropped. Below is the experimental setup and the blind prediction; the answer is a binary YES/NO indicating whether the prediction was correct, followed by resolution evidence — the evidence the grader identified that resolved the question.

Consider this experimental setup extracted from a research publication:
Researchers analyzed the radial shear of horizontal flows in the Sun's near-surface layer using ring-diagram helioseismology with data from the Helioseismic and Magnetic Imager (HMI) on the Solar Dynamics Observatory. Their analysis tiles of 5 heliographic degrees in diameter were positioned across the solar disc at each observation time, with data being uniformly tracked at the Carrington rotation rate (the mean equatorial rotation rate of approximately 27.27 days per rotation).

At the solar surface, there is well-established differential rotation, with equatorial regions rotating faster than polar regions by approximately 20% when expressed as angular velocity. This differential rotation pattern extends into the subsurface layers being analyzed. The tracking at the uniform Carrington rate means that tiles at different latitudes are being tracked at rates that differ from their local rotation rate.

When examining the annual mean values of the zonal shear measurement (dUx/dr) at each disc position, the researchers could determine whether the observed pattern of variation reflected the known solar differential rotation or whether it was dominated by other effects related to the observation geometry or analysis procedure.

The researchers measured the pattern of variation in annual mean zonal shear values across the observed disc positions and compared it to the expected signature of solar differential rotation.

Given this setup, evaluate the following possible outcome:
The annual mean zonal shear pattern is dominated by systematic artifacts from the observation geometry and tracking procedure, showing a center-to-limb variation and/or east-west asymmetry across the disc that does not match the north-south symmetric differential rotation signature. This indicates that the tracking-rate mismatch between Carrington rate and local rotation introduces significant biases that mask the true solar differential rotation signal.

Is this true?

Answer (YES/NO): YES